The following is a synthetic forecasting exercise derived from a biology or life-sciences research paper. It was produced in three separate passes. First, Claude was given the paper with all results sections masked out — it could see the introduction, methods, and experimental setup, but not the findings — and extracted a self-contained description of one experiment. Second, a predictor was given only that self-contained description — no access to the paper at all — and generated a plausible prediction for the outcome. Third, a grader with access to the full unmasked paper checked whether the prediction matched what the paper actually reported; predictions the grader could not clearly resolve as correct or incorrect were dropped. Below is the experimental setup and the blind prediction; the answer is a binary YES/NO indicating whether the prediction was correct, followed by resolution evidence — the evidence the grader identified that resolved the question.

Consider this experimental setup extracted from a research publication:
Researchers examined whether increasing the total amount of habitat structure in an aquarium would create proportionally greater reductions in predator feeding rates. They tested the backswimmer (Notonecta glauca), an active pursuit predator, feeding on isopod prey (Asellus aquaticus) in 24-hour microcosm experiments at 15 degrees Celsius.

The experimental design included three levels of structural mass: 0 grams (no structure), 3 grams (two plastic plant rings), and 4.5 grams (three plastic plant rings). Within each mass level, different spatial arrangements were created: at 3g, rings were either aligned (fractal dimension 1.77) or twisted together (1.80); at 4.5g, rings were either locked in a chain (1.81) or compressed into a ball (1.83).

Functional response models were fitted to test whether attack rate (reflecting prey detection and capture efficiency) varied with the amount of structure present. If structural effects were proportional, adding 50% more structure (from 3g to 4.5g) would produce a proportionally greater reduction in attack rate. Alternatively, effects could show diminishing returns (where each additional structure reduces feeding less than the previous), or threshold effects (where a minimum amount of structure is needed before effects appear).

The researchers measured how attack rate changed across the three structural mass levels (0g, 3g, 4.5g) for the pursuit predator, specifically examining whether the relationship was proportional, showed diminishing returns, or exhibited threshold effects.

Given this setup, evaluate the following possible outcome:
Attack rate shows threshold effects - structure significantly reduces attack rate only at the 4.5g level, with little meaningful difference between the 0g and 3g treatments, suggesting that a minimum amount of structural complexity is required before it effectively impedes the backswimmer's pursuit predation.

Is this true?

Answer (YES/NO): NO